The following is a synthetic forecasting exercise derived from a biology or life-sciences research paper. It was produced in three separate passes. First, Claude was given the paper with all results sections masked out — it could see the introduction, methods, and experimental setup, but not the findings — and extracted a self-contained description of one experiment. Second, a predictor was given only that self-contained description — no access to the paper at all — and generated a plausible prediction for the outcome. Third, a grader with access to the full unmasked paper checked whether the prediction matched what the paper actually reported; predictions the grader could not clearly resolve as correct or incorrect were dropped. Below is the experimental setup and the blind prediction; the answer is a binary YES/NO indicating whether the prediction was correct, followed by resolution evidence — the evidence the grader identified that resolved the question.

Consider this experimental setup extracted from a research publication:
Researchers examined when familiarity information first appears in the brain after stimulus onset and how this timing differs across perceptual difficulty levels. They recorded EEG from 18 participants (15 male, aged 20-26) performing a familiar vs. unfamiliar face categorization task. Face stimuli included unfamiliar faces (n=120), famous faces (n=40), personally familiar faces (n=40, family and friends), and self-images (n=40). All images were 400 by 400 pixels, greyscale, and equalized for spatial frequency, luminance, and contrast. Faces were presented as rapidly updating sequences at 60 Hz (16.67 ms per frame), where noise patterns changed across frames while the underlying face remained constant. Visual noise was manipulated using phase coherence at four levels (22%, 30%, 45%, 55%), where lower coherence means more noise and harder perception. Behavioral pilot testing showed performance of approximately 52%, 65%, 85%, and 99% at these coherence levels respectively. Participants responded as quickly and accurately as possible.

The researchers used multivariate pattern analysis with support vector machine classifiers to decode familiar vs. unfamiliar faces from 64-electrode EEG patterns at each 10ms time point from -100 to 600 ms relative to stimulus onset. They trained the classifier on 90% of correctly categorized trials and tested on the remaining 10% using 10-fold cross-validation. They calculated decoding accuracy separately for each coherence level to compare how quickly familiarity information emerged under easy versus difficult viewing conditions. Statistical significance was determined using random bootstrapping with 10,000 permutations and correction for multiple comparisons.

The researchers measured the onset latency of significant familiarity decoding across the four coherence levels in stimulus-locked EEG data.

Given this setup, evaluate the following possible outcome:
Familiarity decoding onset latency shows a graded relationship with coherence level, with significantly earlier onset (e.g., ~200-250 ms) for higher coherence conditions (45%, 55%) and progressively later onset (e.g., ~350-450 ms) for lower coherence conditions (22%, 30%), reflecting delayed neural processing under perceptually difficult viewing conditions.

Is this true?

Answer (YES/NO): NO